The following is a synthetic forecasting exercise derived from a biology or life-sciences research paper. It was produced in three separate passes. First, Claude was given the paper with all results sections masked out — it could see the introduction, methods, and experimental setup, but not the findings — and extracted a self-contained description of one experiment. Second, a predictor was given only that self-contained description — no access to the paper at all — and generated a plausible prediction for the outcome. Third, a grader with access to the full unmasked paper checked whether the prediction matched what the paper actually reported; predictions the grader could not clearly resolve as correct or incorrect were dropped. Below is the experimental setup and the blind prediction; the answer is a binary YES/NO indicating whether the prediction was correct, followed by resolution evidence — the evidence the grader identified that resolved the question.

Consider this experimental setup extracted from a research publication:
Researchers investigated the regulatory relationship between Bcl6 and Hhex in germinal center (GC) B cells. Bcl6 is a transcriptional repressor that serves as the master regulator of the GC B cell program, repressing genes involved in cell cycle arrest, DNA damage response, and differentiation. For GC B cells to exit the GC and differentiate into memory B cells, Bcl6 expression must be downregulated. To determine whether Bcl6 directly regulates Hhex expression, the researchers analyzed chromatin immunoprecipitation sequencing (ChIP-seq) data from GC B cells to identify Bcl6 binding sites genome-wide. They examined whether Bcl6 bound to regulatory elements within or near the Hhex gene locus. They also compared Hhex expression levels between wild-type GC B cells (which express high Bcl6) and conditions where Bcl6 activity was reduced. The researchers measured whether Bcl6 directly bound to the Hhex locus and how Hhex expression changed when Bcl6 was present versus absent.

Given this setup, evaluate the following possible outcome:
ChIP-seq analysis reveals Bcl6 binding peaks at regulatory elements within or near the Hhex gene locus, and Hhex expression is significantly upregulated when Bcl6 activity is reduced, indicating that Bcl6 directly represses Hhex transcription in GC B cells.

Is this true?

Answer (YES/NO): NO